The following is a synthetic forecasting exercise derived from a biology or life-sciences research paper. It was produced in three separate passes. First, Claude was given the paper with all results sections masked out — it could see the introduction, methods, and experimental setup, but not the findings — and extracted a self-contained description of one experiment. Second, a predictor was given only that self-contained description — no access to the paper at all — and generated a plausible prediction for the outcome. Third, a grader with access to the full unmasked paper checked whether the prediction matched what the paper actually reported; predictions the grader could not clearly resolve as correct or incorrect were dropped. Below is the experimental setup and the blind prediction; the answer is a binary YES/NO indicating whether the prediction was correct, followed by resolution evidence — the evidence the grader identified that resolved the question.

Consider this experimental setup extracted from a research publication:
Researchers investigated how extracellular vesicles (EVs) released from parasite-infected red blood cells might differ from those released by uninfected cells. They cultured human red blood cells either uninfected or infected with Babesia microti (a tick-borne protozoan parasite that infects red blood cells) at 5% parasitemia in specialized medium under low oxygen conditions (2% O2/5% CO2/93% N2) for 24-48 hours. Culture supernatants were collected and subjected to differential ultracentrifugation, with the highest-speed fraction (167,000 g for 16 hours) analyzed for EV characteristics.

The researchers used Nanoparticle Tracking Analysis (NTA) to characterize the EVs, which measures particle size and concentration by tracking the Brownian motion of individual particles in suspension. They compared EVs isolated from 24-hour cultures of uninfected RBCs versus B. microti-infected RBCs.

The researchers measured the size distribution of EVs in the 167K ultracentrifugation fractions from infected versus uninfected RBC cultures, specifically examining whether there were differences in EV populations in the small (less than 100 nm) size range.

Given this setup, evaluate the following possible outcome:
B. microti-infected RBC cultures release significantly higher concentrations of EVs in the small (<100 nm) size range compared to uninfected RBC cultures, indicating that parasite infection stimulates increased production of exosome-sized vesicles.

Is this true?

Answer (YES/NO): YES